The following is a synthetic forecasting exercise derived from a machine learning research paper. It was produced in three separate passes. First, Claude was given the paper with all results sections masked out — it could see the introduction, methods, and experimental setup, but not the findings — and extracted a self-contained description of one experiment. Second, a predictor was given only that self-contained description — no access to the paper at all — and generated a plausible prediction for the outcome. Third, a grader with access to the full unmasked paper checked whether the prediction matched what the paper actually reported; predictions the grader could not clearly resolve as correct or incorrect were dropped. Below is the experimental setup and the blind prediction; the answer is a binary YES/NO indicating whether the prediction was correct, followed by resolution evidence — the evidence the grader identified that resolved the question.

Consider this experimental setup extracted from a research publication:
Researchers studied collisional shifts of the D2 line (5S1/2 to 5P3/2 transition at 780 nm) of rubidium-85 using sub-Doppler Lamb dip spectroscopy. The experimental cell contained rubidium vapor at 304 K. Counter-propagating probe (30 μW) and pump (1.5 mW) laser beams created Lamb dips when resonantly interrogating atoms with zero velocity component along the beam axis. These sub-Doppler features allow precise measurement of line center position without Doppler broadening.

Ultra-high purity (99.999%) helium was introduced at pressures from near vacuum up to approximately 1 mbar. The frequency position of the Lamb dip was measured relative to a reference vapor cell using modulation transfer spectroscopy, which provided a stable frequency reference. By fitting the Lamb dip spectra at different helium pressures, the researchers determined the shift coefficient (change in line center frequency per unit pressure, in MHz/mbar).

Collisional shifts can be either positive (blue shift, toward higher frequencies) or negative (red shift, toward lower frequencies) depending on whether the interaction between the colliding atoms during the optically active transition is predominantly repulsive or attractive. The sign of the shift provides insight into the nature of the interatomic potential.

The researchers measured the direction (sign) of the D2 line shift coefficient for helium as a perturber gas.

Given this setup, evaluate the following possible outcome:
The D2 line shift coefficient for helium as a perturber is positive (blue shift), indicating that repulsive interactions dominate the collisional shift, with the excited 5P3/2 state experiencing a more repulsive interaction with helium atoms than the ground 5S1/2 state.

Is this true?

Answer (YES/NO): NO